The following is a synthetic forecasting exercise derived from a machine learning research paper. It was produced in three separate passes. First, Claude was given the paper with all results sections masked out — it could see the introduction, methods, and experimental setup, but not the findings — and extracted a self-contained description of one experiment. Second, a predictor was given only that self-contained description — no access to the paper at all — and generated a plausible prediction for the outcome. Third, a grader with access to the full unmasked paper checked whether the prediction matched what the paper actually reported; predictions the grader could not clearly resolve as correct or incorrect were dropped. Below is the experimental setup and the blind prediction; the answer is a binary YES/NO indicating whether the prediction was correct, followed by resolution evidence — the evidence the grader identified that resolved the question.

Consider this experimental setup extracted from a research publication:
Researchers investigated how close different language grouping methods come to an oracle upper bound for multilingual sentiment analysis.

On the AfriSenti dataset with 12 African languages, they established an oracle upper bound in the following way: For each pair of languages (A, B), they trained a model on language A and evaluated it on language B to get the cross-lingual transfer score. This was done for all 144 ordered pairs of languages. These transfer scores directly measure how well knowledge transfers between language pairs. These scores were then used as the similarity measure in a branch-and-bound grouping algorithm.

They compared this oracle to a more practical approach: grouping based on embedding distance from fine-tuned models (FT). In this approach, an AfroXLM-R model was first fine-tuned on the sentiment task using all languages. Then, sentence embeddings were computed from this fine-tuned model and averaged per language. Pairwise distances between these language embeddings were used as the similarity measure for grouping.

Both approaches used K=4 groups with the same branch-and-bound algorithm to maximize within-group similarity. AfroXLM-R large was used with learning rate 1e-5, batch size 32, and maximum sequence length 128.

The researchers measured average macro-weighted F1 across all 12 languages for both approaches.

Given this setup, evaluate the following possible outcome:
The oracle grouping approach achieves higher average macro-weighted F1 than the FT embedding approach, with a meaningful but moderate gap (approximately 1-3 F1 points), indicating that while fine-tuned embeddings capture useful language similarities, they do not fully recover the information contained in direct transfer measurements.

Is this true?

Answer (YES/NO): YES